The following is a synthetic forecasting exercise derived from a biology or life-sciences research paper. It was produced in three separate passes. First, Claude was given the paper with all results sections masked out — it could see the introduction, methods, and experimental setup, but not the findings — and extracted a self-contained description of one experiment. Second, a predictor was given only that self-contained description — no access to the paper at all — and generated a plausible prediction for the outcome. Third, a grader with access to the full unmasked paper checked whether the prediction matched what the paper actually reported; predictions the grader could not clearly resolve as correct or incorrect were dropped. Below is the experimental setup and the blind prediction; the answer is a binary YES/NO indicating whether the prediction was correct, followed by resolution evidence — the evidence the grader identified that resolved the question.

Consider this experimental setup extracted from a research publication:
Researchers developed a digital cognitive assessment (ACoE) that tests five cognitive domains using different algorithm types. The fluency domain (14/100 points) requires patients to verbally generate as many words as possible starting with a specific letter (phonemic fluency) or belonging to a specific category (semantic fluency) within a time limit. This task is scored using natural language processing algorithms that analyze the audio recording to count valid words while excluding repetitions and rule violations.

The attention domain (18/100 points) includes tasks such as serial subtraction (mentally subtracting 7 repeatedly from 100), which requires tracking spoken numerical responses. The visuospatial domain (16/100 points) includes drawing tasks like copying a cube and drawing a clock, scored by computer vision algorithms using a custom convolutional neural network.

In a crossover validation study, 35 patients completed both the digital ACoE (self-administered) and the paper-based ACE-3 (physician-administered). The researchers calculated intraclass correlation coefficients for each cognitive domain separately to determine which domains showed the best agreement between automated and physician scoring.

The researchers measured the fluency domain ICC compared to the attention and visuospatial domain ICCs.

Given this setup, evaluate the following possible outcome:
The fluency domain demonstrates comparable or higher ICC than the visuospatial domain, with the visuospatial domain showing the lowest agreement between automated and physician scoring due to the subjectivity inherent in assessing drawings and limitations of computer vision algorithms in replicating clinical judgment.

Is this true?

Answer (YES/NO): NO